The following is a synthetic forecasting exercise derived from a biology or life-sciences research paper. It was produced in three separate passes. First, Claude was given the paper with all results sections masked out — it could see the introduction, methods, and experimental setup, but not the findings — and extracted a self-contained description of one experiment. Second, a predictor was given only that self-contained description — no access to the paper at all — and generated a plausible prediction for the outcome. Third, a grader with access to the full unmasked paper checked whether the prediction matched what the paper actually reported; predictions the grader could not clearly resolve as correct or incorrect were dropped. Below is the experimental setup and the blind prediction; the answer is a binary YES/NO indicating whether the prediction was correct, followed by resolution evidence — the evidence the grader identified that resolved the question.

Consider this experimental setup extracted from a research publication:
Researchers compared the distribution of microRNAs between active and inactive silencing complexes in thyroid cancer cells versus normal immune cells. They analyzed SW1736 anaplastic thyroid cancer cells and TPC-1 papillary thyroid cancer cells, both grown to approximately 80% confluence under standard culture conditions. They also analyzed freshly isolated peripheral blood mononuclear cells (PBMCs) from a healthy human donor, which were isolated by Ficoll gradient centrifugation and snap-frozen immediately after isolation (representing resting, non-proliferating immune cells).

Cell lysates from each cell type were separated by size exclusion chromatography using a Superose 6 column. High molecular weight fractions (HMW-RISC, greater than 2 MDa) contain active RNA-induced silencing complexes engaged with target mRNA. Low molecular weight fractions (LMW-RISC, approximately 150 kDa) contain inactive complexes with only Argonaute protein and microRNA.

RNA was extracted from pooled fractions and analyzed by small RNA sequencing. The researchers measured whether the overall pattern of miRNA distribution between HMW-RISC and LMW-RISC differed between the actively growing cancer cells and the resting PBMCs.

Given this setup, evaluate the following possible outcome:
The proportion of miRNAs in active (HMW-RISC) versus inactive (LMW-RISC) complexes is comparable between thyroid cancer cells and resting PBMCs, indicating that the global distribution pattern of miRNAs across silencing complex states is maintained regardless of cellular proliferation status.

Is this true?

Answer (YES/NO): NO